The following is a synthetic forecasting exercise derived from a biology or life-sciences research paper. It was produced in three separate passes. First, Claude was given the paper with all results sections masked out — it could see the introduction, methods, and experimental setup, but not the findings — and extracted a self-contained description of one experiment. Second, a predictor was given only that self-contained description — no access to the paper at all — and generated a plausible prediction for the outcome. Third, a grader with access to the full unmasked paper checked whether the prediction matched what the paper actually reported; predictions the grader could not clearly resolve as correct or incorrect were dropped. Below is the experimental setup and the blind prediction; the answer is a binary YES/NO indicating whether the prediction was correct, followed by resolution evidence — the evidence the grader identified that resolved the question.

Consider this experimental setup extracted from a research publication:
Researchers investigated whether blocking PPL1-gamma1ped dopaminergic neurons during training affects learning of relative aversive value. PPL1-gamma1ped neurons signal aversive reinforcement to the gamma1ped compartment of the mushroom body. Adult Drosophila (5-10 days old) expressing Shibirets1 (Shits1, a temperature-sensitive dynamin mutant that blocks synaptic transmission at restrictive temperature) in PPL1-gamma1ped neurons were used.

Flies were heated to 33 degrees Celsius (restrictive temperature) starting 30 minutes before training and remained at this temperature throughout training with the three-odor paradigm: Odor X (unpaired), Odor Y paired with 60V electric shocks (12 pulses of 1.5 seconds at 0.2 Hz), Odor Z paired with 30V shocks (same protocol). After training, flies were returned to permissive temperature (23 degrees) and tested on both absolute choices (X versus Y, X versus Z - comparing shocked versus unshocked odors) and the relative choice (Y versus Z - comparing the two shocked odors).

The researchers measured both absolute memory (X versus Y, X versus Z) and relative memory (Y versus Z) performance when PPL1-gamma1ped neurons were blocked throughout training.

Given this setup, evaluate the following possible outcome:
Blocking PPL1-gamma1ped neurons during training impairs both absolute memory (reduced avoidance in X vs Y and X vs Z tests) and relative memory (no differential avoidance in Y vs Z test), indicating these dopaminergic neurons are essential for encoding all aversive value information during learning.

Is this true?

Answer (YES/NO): YES